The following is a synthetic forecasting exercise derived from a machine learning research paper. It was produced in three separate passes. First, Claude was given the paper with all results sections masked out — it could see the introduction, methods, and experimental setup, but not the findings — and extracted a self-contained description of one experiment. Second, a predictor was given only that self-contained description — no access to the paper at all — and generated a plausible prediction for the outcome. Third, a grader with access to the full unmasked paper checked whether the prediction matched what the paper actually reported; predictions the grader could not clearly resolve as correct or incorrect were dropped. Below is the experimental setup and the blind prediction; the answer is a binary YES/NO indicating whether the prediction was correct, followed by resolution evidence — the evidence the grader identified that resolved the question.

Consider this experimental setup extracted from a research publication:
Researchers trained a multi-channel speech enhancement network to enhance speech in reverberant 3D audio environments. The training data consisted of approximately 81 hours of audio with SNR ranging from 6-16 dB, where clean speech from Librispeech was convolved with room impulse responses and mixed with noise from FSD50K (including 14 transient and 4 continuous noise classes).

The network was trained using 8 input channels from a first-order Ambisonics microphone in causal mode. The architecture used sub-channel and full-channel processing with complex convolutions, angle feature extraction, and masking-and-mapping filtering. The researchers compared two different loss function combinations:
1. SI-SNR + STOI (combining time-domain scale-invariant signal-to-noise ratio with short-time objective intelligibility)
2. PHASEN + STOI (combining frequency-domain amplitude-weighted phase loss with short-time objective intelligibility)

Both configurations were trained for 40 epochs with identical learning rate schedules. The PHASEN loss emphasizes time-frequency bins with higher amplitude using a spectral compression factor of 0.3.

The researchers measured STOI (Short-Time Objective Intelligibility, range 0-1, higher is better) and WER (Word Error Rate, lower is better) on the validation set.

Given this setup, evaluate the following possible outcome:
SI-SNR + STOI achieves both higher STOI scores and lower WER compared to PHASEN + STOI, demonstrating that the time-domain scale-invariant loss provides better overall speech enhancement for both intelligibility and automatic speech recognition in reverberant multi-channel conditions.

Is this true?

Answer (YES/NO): NO